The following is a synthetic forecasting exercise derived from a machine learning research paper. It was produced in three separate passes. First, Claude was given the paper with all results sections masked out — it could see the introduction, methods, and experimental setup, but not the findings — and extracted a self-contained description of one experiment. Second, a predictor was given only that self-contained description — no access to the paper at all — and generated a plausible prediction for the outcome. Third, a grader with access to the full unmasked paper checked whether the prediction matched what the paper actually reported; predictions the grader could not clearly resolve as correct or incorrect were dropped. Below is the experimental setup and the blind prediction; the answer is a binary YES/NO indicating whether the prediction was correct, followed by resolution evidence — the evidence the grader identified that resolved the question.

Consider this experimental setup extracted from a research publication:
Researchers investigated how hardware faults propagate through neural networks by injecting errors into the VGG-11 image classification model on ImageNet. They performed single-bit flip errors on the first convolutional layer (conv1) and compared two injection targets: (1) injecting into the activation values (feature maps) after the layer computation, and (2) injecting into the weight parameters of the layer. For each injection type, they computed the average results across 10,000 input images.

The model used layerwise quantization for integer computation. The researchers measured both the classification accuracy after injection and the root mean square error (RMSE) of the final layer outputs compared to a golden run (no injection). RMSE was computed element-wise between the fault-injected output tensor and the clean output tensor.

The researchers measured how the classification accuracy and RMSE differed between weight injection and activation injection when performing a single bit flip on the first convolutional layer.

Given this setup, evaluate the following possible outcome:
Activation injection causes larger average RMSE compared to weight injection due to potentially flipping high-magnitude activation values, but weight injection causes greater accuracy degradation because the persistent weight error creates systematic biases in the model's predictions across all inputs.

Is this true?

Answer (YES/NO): NO